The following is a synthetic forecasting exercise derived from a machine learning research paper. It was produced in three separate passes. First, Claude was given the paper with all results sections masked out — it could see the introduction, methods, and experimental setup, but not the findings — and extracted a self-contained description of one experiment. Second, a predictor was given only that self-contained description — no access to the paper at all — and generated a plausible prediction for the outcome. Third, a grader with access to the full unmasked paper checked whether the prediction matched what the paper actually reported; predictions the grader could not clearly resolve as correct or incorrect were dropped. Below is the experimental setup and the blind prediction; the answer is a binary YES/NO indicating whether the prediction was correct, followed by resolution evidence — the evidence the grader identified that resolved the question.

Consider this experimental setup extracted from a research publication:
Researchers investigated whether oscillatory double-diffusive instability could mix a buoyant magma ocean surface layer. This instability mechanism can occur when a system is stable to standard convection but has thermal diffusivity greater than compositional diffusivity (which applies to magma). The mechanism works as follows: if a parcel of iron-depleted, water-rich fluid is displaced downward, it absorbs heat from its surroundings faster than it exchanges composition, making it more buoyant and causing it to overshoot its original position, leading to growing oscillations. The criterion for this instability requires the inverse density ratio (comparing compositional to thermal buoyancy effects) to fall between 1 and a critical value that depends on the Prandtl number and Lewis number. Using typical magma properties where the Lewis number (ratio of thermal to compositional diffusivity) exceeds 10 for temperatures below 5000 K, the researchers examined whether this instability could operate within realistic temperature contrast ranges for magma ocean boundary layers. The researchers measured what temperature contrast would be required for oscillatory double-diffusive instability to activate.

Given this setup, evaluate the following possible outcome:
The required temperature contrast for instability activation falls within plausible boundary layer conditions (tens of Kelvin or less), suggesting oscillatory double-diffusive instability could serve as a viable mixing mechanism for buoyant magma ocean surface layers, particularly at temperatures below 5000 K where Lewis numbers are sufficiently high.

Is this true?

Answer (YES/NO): NO